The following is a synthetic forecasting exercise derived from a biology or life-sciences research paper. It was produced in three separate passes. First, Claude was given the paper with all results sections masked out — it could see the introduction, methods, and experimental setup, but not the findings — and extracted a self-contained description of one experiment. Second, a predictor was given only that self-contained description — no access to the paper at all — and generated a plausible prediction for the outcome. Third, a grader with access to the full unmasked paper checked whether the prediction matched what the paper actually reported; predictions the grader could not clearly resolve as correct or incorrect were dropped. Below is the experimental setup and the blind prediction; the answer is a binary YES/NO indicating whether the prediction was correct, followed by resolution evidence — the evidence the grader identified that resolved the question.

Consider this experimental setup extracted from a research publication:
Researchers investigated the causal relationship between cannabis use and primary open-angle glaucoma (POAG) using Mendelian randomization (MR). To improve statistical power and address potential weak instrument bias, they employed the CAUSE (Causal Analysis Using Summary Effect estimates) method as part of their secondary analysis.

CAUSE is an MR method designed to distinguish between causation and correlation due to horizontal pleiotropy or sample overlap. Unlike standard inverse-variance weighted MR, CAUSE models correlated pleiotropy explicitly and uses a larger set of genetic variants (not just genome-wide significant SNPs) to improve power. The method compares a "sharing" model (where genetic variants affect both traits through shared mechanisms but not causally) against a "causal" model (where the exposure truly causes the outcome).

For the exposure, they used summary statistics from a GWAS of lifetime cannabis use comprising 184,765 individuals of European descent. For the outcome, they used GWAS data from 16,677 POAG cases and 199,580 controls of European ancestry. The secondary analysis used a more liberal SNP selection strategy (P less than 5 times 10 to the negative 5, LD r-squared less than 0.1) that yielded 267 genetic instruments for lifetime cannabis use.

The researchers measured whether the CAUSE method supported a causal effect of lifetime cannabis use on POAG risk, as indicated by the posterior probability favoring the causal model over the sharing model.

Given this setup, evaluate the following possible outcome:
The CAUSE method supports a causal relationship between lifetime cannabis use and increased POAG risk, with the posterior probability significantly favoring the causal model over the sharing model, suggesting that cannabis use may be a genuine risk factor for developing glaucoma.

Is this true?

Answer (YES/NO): NO